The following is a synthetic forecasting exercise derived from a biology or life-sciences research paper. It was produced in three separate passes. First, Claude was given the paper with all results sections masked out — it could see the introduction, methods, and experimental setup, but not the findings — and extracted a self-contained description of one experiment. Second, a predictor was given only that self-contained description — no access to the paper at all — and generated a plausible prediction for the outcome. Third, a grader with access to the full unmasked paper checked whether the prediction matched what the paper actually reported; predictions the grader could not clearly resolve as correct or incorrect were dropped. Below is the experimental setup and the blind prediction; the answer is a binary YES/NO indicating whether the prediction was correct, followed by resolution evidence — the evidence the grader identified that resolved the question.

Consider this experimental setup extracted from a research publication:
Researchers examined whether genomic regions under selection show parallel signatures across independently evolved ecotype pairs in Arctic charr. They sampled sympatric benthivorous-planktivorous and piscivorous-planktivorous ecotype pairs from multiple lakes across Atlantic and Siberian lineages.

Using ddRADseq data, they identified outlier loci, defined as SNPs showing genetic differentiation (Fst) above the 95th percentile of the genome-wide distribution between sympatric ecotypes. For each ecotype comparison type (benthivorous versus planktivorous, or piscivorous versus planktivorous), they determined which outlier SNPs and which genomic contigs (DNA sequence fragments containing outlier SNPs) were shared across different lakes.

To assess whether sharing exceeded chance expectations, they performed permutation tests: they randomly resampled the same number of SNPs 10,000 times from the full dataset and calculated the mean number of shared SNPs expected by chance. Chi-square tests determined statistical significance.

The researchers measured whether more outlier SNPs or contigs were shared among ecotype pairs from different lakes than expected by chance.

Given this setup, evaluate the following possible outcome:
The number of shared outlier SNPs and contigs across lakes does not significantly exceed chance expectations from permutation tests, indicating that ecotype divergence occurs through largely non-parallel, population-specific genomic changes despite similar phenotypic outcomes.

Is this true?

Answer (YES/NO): YES